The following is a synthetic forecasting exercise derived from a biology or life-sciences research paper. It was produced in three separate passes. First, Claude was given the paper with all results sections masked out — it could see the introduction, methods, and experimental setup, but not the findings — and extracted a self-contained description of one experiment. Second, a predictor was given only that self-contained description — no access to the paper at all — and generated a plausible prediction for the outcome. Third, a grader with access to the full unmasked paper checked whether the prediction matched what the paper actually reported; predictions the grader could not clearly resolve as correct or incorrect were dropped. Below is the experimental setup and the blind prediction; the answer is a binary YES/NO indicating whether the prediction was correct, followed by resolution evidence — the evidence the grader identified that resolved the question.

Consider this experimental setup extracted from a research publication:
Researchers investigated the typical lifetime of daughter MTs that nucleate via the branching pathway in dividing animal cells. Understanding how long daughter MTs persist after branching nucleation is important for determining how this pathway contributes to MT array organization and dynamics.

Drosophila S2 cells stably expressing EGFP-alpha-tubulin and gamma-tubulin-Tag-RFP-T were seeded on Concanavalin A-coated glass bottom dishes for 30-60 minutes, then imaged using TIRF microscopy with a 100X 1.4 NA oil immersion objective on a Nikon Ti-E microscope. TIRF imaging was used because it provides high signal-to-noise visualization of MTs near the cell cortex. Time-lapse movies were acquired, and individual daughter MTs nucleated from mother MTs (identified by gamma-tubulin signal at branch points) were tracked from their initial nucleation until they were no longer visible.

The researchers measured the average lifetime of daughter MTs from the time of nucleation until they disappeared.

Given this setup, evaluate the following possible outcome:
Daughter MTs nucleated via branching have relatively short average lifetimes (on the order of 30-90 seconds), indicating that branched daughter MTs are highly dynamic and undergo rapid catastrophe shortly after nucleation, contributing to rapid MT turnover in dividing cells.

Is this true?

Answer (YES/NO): YES